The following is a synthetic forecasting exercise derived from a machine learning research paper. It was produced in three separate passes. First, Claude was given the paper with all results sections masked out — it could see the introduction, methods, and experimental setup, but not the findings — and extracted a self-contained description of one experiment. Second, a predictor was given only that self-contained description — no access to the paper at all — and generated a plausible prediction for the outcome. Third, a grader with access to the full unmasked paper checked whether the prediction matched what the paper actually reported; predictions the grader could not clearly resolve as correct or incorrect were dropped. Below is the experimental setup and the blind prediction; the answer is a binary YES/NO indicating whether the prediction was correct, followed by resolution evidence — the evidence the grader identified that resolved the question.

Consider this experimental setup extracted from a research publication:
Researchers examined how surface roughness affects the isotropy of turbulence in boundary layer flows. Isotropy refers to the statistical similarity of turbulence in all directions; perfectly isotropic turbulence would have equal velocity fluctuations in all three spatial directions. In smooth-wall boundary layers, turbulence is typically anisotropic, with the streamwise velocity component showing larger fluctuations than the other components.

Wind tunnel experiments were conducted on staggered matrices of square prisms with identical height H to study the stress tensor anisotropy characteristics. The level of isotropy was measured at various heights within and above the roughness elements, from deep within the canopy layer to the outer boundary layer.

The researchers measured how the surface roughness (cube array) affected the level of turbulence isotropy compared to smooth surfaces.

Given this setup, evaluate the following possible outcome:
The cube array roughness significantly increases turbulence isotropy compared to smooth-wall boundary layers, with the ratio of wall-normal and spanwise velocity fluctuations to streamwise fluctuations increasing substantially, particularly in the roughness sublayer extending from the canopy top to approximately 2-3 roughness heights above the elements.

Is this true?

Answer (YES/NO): NO